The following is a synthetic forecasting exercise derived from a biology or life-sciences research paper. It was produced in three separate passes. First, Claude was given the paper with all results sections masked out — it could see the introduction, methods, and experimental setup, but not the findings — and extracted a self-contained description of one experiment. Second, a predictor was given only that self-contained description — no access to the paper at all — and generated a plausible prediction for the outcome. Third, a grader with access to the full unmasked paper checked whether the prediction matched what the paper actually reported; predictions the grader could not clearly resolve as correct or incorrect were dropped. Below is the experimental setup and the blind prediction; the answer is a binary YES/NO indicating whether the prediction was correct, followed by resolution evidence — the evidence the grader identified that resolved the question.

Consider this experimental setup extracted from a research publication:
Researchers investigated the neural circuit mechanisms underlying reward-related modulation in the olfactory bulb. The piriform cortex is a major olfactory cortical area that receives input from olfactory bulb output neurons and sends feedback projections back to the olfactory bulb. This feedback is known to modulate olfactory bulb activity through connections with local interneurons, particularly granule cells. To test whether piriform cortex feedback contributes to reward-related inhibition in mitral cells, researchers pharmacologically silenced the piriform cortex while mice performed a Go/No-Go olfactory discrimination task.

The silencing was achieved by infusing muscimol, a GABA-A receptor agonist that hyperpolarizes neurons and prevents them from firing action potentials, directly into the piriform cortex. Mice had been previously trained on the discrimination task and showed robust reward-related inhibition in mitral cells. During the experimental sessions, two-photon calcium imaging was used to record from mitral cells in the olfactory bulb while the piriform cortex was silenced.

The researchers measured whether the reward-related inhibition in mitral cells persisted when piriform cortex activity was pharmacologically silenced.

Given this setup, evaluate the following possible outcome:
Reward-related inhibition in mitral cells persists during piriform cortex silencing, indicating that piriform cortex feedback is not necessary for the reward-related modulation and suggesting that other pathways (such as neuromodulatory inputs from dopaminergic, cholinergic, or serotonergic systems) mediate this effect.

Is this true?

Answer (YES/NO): NO